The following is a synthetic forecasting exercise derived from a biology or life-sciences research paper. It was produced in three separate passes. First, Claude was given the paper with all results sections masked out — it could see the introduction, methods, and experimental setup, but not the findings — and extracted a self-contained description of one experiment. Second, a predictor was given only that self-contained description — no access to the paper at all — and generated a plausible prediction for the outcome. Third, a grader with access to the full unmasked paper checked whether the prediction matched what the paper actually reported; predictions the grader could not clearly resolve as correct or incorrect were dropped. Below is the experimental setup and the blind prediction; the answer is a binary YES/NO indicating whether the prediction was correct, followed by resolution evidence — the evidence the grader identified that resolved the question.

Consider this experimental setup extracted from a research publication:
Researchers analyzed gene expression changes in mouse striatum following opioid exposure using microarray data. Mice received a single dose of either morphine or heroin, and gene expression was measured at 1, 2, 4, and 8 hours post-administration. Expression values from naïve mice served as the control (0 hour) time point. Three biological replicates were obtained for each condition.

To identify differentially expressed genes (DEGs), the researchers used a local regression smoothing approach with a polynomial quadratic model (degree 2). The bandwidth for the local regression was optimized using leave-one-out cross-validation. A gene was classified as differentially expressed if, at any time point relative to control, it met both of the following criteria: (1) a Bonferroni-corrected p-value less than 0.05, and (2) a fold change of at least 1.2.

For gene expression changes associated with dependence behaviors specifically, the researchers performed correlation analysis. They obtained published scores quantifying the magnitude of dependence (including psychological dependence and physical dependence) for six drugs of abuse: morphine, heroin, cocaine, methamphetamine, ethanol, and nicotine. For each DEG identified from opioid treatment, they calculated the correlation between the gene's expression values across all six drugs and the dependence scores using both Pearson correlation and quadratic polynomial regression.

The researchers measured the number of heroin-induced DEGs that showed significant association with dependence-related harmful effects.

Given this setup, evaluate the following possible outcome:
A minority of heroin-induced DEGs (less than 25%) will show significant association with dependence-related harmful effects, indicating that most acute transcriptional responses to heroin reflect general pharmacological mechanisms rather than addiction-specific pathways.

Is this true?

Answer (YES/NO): YES